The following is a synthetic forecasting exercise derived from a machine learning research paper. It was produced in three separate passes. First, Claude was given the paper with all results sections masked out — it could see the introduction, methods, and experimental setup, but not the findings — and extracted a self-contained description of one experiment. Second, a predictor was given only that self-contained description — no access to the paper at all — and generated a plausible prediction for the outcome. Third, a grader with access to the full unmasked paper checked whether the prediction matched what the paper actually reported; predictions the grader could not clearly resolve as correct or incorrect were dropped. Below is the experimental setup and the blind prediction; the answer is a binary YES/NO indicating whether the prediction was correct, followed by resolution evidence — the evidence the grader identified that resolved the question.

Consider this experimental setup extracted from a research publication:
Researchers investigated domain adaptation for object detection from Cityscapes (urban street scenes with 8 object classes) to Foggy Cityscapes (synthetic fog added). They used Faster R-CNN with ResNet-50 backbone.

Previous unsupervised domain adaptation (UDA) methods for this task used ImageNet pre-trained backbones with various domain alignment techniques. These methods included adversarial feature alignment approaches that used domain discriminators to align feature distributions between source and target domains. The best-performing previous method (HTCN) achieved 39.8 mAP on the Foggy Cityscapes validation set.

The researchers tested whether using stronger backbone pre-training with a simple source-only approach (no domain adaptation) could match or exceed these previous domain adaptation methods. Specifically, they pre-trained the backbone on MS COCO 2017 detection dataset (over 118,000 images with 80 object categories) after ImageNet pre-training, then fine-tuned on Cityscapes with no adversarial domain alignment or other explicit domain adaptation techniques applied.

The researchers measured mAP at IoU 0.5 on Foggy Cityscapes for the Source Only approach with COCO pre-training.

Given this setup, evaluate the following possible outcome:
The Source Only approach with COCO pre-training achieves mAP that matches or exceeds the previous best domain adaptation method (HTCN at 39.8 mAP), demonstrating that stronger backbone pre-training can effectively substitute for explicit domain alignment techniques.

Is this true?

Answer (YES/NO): NO